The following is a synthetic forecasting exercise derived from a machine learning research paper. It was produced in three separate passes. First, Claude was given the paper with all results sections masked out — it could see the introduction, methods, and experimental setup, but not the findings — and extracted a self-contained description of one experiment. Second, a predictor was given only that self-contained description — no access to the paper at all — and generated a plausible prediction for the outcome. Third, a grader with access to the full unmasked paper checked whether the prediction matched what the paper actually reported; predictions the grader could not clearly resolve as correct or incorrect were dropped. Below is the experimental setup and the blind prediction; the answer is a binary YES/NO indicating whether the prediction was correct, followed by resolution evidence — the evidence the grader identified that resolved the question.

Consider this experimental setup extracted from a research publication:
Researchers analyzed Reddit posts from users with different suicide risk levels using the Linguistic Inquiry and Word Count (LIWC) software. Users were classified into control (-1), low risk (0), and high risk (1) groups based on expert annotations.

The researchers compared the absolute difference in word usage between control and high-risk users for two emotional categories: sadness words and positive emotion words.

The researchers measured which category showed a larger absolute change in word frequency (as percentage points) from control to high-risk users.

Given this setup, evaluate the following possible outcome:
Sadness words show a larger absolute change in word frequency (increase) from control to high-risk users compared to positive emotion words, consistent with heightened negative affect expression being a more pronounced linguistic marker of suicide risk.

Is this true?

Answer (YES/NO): YES